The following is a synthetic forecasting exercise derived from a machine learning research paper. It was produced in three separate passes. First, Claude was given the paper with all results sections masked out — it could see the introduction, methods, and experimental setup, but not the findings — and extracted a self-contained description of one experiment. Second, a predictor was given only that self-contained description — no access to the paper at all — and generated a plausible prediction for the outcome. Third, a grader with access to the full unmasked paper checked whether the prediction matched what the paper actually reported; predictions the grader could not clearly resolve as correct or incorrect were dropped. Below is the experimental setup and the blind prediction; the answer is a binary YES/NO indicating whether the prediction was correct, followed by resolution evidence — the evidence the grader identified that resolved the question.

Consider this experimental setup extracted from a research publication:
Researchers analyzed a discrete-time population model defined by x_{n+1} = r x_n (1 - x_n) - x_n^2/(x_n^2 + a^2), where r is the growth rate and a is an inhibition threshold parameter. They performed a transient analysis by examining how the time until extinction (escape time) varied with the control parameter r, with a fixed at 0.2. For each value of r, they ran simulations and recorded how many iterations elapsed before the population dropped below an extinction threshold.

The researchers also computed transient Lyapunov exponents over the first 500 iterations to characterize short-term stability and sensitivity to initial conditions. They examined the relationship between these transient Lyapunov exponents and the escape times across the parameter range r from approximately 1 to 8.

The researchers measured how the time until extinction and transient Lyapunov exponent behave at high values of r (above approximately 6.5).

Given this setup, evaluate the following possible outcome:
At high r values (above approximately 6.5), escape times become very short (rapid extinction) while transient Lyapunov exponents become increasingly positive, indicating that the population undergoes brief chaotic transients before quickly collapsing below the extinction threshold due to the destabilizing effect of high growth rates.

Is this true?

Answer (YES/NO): YES